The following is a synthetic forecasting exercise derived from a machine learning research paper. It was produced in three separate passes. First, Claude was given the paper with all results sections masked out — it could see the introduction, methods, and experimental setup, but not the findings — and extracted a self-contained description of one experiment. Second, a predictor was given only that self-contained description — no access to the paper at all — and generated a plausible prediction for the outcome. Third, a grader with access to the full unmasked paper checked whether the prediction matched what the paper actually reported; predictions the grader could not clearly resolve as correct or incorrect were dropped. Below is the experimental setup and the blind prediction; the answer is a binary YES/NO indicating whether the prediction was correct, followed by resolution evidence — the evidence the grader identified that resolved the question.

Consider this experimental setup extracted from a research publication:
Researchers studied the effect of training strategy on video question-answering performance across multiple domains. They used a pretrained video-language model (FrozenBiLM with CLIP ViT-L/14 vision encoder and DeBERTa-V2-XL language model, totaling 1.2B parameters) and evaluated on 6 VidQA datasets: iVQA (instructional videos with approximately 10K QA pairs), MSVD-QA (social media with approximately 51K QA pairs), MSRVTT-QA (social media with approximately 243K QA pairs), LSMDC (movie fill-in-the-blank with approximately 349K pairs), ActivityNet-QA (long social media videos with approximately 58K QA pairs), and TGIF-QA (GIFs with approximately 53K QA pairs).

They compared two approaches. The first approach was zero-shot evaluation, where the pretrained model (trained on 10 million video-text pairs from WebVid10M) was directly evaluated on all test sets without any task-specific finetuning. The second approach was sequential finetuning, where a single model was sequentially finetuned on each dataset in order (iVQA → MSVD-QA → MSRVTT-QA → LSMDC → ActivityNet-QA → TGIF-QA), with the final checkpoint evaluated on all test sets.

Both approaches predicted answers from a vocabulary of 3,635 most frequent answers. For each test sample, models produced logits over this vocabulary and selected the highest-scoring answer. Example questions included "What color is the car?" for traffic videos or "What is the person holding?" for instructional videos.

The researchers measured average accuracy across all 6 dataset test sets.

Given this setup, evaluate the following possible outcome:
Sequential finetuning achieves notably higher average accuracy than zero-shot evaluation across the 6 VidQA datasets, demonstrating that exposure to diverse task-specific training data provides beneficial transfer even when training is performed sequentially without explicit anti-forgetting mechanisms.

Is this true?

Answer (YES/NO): YES